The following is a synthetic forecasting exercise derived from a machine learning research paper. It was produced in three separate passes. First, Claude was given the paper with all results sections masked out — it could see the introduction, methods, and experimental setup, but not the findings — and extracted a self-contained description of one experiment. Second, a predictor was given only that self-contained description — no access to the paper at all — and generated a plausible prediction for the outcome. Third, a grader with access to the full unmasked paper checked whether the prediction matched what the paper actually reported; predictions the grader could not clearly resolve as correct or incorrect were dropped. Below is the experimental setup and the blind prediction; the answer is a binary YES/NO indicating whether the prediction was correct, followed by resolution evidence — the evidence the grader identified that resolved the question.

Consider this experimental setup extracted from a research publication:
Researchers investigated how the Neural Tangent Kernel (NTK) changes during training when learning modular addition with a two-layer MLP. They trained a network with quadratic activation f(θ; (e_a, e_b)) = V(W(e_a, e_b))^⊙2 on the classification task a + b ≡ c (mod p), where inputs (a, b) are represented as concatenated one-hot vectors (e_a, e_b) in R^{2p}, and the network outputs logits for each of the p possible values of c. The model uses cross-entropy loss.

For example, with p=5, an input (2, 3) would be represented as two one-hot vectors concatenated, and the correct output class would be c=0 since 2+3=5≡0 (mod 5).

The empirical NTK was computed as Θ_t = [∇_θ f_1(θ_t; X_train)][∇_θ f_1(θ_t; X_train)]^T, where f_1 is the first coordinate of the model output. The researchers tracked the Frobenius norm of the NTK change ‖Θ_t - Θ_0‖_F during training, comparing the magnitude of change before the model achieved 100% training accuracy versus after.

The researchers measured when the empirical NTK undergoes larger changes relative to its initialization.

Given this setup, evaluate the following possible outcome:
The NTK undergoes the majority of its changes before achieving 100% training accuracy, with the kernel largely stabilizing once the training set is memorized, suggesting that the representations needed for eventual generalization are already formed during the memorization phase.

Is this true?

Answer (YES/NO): NO